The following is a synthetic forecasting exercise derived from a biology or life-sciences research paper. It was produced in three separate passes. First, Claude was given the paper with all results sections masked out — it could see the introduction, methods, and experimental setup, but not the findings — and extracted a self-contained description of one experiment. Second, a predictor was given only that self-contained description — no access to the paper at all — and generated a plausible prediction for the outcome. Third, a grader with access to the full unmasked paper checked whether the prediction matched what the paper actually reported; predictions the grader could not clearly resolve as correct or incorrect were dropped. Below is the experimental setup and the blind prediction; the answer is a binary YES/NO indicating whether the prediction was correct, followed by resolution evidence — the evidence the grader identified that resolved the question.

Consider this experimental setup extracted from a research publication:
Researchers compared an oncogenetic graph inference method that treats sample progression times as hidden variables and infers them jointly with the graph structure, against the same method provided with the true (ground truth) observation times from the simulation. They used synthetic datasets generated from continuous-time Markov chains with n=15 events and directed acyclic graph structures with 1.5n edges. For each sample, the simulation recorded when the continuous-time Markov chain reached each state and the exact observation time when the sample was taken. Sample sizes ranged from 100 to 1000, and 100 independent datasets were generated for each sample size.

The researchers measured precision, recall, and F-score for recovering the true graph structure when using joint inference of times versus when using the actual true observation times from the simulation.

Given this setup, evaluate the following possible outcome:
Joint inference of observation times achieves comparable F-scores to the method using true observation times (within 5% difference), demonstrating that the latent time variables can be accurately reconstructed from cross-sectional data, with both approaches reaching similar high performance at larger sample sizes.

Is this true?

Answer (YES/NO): NO